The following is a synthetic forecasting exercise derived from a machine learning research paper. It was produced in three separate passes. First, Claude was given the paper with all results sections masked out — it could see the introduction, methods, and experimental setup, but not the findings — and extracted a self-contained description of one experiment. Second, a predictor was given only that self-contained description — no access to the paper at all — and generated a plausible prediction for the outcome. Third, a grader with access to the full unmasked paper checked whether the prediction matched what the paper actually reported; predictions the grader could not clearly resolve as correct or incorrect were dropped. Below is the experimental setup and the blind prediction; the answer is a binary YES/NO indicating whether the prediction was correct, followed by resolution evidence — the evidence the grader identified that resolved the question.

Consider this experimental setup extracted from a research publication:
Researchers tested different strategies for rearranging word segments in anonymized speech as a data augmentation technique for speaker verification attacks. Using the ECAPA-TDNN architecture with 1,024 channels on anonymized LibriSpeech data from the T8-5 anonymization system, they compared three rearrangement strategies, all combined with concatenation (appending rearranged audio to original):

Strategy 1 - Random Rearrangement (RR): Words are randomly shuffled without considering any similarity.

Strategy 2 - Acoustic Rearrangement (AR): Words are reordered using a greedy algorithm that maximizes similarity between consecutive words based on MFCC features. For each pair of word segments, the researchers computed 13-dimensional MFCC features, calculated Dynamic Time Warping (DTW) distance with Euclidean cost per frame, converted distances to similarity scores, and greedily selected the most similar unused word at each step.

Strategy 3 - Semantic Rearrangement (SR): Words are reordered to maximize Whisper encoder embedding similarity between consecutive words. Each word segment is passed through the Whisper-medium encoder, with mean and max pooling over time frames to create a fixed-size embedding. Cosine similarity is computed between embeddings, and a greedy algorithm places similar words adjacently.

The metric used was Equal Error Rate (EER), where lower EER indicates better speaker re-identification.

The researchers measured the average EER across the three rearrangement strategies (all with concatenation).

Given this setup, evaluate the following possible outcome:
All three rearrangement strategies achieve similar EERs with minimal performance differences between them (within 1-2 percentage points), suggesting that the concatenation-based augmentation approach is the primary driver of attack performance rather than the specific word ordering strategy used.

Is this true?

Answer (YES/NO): YES